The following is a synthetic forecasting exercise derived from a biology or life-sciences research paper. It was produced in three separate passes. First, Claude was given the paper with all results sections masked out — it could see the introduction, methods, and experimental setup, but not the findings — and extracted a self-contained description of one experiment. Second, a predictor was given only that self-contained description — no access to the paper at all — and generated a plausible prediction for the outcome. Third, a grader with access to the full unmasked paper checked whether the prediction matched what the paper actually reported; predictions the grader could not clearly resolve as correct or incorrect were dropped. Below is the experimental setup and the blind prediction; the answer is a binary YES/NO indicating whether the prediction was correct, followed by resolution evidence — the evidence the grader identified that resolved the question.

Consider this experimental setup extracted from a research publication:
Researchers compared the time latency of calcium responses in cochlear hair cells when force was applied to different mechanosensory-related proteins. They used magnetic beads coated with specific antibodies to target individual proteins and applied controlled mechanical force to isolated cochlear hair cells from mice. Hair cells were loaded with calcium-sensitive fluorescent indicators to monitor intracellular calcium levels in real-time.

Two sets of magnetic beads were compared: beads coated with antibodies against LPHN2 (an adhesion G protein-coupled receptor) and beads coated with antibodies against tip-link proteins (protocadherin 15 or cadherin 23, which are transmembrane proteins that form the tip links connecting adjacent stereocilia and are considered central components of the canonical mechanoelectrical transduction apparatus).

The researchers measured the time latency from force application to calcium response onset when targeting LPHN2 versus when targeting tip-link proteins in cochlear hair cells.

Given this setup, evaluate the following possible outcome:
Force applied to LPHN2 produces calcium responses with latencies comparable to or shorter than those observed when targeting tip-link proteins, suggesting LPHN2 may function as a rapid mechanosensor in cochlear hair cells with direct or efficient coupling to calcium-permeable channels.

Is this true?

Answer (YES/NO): YES